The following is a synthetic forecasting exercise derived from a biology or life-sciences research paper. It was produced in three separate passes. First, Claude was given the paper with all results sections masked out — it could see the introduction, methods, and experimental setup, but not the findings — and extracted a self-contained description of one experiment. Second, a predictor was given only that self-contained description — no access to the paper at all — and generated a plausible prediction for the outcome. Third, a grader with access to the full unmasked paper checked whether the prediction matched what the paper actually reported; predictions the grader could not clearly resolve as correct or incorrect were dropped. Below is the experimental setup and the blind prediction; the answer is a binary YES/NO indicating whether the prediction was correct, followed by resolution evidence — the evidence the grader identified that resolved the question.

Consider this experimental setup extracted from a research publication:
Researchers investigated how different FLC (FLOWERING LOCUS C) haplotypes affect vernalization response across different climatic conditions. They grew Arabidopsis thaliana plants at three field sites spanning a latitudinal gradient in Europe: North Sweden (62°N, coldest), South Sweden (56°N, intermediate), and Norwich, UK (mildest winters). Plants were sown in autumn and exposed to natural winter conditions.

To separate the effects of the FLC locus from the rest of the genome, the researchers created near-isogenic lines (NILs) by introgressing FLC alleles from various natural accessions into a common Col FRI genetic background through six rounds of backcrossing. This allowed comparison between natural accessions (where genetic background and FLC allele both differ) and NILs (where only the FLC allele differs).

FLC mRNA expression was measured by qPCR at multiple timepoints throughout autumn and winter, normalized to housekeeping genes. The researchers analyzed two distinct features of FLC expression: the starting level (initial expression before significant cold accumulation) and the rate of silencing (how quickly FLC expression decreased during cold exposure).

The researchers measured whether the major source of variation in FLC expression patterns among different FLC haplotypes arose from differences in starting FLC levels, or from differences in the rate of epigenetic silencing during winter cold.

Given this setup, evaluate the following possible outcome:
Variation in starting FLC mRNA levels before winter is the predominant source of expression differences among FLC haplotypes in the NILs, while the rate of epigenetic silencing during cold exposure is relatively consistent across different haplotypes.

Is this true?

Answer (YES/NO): NO